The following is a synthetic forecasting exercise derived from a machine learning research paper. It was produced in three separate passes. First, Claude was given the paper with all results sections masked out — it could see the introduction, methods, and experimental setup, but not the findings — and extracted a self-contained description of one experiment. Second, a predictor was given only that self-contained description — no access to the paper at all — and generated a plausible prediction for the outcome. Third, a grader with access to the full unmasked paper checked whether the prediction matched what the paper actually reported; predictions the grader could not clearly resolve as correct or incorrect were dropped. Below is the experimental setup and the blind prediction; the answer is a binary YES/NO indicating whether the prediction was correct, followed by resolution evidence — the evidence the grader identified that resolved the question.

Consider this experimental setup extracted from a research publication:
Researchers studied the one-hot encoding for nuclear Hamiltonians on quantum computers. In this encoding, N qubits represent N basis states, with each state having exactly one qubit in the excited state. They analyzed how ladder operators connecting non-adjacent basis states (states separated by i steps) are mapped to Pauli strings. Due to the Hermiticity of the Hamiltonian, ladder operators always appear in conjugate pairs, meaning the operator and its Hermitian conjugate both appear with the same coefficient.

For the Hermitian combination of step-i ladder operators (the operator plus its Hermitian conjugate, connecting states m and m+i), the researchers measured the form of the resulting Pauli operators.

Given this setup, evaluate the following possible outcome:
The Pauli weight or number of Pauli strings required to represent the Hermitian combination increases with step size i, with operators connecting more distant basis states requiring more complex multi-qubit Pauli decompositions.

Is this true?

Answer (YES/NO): NO